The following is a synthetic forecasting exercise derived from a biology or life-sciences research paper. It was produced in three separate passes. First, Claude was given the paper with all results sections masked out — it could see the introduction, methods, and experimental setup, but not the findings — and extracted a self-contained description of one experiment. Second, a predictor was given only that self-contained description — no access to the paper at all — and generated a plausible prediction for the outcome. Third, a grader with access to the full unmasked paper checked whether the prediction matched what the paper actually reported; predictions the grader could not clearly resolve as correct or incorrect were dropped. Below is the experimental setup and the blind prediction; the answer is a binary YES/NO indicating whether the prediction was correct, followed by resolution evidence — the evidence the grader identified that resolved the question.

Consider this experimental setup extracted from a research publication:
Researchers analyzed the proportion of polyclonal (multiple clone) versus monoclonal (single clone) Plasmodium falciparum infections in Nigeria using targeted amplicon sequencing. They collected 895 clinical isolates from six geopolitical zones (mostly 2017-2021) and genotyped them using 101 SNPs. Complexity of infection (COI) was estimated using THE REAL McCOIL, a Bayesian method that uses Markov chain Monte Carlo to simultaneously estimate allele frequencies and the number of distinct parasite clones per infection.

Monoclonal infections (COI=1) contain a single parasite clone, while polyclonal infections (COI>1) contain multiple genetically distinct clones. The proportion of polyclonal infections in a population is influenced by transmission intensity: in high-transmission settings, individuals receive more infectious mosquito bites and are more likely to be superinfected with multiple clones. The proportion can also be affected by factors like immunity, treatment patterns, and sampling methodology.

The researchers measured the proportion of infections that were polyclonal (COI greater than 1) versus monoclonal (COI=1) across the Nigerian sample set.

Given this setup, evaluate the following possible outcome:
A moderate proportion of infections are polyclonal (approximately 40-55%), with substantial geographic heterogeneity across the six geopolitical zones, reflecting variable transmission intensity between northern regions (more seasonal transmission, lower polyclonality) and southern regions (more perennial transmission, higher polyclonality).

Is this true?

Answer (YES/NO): NO